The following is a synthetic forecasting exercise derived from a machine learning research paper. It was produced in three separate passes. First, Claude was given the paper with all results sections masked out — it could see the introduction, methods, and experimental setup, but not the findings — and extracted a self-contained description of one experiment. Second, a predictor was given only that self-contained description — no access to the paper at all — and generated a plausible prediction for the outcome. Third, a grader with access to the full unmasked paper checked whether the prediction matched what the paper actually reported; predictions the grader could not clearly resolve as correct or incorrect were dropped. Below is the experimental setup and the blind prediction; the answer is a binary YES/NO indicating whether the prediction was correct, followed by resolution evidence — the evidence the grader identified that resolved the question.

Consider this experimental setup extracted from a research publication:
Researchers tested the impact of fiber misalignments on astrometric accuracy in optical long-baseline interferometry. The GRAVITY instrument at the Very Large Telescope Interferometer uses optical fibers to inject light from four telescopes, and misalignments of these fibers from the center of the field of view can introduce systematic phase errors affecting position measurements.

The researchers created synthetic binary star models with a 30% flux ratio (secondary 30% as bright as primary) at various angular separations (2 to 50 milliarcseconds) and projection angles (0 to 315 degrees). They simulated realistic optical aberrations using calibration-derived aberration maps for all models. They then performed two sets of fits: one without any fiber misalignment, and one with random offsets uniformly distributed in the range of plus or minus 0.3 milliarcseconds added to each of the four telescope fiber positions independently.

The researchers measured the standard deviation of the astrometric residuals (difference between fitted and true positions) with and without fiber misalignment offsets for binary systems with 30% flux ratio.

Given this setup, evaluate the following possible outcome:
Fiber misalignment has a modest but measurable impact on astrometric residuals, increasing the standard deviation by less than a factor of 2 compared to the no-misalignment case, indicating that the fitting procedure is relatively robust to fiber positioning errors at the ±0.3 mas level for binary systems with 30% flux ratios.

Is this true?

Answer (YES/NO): YES